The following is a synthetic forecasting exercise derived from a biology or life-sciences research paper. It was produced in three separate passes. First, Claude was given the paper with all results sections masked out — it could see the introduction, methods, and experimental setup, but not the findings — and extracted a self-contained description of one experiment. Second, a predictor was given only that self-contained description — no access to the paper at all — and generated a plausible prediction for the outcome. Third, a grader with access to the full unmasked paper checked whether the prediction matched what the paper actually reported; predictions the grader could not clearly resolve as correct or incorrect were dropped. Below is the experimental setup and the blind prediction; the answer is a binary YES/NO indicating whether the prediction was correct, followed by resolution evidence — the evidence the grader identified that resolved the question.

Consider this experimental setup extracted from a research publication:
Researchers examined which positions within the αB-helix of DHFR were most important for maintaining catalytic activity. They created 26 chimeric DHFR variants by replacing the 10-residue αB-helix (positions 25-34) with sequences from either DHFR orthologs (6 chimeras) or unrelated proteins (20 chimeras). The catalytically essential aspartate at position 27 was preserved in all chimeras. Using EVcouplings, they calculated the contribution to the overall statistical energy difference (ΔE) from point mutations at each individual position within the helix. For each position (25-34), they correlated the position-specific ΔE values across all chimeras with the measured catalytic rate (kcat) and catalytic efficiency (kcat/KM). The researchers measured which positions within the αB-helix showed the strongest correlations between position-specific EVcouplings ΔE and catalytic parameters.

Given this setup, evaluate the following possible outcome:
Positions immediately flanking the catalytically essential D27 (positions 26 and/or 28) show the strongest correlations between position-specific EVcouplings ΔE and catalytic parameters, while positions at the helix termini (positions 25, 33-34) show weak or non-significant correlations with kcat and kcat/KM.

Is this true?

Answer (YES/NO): NO